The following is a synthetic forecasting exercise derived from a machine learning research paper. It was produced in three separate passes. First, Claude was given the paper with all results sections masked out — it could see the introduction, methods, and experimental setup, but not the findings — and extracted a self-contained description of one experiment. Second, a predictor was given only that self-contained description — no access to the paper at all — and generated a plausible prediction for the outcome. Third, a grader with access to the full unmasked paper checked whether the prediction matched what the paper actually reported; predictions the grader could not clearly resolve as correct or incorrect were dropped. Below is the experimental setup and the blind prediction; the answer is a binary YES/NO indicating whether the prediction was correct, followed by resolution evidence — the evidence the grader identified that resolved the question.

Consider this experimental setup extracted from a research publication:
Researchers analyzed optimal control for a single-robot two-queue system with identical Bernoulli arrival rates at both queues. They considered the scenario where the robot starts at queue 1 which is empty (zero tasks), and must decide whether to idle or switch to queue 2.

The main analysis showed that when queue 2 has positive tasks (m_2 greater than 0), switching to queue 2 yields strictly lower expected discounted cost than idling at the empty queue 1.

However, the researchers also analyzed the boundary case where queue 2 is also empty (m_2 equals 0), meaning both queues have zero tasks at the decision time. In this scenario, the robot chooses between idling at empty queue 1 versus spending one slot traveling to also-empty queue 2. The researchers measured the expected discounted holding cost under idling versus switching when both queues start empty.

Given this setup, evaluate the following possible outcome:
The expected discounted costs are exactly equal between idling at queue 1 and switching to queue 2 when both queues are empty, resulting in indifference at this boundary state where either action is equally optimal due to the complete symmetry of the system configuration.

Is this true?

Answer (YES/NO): YES